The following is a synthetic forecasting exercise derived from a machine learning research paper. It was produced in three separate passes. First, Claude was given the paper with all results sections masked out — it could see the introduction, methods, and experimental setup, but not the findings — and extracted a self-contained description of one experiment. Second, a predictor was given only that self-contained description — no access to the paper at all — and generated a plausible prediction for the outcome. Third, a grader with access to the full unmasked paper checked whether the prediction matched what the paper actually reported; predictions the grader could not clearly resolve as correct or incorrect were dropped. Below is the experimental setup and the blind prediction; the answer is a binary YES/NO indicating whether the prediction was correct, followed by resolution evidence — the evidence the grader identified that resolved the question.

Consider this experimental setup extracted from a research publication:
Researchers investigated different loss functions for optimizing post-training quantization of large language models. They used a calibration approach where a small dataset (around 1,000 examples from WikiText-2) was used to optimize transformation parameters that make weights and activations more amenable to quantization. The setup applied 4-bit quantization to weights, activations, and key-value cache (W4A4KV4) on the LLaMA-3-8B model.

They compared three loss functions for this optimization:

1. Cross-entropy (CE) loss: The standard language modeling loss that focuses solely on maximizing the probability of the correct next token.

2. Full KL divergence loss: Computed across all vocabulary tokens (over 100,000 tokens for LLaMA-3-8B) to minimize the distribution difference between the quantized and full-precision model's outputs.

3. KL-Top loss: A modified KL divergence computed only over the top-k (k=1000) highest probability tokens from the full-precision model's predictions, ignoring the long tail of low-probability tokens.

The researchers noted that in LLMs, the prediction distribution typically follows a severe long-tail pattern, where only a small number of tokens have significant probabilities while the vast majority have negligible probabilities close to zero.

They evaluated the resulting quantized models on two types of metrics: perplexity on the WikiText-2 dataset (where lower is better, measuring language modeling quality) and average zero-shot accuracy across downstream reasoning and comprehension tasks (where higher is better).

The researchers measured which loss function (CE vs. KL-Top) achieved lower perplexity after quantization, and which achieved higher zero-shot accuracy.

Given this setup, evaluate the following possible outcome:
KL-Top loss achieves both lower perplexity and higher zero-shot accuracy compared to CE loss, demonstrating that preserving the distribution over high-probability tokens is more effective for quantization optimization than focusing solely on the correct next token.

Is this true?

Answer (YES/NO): NO